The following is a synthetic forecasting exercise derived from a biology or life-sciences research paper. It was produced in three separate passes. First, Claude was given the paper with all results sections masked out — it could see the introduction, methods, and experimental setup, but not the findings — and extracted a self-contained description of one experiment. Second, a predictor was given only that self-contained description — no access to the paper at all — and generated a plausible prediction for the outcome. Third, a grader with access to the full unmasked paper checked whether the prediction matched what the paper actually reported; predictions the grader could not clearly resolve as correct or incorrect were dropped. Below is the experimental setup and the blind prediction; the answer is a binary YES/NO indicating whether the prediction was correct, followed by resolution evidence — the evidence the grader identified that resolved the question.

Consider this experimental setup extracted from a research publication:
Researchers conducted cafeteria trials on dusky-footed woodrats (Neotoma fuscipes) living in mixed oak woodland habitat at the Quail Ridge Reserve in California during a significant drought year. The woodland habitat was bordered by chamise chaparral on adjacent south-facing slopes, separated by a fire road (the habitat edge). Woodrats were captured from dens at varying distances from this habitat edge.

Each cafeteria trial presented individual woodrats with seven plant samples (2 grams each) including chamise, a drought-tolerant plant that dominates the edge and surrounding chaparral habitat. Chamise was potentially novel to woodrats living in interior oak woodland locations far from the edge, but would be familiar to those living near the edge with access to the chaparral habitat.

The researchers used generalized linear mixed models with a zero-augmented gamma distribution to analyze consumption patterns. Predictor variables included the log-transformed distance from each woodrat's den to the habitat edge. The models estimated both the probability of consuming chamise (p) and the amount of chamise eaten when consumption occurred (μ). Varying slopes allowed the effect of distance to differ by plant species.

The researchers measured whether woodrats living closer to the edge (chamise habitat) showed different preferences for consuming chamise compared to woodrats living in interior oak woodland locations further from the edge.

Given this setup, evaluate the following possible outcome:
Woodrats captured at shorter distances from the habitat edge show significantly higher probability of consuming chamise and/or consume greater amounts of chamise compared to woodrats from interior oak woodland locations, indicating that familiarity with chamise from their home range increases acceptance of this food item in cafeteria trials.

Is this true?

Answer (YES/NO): NO